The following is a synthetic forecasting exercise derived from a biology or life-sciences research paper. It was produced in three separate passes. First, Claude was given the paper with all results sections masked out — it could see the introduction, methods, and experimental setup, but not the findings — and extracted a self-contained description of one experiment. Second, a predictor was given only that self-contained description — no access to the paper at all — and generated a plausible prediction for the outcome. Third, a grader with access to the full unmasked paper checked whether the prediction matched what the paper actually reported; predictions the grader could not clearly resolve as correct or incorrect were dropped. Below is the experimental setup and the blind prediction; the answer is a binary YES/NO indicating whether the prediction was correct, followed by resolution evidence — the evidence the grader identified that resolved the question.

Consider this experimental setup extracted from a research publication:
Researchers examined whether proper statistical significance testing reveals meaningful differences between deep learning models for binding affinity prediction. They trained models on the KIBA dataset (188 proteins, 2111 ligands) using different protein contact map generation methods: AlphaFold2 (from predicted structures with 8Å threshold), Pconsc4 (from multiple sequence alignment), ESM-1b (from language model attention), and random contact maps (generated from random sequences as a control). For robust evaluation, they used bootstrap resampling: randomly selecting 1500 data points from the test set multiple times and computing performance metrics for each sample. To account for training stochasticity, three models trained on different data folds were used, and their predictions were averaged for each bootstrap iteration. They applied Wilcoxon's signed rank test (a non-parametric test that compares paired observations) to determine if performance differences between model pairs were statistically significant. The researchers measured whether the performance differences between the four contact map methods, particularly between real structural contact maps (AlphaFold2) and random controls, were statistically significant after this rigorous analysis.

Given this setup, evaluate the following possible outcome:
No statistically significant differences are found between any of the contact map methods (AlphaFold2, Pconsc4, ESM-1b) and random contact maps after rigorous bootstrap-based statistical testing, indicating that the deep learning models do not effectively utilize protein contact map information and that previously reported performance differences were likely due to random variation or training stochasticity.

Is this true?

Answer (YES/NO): YES